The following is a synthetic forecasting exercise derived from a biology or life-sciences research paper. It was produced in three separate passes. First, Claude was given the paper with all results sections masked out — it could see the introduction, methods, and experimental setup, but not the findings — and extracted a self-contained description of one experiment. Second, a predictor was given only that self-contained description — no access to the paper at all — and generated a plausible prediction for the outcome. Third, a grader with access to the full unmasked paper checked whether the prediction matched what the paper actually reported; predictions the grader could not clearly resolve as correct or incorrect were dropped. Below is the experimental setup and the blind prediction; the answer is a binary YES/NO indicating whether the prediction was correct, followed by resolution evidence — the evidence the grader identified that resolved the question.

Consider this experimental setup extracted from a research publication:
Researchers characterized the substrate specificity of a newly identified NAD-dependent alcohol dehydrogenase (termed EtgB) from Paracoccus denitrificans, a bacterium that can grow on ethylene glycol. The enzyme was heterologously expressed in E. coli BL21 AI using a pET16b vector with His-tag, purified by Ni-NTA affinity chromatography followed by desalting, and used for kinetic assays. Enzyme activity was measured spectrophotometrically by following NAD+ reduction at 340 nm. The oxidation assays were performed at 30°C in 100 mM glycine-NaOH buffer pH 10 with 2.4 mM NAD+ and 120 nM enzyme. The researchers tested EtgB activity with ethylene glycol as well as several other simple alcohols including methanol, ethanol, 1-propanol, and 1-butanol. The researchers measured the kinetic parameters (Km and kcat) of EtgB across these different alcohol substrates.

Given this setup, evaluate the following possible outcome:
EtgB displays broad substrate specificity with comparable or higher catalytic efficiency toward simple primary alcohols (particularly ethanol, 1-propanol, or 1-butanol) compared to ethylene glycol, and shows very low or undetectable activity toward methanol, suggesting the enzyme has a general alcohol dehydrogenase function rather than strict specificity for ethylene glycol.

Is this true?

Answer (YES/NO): YES